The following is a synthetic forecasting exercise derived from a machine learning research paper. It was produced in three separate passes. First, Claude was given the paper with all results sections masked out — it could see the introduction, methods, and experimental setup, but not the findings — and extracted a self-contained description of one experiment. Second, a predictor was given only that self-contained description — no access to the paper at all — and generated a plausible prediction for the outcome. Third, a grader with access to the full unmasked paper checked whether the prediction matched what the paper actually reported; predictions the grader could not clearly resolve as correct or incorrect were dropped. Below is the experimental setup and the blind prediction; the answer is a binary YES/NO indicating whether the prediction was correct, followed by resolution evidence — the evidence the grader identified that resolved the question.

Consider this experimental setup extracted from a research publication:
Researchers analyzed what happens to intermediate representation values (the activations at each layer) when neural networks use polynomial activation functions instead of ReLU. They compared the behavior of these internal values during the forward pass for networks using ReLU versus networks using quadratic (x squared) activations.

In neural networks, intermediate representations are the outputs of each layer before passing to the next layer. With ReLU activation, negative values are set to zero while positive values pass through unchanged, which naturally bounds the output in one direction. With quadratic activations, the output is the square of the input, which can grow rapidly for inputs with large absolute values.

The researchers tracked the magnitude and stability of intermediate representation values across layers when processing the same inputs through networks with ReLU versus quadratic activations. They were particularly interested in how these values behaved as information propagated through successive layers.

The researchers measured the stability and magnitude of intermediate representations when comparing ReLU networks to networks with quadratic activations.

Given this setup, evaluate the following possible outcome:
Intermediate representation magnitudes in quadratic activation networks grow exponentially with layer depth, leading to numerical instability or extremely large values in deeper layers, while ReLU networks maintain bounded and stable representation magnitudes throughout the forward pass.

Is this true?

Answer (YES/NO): YES